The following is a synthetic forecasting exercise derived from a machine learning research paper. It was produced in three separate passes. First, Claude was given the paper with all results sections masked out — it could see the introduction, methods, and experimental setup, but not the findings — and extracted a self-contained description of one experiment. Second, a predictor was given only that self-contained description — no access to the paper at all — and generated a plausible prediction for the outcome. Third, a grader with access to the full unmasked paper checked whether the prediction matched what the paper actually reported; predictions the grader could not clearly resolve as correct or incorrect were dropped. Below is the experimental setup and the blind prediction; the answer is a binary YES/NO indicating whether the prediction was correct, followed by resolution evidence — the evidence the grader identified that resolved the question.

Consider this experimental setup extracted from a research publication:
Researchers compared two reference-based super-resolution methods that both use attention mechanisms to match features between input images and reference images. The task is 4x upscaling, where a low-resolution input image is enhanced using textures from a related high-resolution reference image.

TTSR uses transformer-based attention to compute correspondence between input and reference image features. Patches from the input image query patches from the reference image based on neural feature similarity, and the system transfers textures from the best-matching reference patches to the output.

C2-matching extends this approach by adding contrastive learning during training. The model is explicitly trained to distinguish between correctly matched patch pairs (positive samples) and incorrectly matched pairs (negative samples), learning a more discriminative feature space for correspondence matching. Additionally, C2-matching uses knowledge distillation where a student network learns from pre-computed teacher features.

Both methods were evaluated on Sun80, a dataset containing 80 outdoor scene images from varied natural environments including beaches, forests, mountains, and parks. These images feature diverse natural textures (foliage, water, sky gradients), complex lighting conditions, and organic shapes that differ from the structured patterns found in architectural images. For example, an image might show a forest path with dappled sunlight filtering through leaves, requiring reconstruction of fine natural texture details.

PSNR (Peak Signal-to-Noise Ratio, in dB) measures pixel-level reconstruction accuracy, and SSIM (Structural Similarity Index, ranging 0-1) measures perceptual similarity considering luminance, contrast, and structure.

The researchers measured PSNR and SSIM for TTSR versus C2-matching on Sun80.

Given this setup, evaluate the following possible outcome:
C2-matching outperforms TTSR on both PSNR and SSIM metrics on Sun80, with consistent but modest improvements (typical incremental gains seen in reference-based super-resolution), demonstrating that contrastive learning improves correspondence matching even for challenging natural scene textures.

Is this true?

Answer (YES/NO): YES